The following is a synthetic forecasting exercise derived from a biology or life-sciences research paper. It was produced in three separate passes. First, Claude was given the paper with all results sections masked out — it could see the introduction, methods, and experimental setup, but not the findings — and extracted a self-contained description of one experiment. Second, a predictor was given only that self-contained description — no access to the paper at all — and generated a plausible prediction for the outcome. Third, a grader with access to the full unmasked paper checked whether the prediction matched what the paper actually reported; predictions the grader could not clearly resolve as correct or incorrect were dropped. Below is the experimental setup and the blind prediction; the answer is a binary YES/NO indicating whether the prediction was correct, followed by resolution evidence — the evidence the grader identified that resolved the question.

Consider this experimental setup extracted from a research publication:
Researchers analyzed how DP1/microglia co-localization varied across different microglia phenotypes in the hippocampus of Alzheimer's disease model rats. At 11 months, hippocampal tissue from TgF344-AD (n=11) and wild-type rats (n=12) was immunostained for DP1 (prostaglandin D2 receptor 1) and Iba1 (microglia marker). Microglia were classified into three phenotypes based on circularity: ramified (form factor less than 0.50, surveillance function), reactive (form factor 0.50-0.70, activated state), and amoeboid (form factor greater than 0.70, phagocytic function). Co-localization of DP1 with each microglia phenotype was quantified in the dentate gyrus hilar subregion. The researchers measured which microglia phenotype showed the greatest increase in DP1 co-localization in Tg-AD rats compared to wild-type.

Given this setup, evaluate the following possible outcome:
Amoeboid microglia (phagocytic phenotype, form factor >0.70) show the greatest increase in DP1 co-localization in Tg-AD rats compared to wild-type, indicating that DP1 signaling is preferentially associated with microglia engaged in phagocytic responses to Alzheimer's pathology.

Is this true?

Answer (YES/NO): YES